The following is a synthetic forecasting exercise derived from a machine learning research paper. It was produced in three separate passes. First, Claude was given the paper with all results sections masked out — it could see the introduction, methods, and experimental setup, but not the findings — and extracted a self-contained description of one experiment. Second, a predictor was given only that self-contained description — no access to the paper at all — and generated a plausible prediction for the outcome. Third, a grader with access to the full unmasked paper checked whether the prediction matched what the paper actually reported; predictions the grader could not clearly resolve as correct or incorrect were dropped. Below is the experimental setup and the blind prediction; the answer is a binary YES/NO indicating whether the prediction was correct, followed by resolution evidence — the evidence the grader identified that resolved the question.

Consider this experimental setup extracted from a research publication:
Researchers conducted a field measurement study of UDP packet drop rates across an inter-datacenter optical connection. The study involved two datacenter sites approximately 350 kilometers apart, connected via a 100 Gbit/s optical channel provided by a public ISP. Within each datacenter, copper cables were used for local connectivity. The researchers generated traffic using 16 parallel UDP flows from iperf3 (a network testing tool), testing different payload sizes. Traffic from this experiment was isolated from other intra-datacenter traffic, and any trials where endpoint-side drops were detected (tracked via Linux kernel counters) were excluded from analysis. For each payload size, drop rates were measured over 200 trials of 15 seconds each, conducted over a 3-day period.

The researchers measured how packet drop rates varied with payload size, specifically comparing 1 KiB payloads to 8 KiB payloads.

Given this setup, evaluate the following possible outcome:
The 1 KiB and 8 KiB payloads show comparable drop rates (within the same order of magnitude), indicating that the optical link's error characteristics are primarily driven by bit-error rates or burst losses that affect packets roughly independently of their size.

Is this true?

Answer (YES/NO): NO